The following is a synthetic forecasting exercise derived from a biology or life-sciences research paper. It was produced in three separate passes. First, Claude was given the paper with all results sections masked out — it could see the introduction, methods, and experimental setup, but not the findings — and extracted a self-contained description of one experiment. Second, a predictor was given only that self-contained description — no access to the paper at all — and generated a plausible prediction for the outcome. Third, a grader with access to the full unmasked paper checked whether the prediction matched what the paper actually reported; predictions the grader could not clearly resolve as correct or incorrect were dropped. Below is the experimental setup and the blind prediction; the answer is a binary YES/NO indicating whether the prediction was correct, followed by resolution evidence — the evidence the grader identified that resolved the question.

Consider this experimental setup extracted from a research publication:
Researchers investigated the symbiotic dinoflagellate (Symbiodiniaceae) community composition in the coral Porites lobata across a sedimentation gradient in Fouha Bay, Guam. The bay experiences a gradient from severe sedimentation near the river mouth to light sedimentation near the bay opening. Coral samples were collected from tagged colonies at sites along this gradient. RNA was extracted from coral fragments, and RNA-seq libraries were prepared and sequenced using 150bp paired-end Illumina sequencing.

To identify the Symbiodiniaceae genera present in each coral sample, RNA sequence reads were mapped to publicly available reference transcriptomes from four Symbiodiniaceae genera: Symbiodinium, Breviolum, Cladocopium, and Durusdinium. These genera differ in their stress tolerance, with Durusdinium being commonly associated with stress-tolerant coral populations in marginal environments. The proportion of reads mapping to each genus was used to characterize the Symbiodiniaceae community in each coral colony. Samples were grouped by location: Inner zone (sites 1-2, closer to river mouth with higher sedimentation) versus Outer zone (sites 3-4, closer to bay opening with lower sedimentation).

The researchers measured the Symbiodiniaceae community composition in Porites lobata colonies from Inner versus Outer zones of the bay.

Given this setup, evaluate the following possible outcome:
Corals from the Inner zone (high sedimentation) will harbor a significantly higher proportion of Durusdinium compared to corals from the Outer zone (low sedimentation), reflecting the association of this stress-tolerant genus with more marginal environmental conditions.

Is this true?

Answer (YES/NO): NO